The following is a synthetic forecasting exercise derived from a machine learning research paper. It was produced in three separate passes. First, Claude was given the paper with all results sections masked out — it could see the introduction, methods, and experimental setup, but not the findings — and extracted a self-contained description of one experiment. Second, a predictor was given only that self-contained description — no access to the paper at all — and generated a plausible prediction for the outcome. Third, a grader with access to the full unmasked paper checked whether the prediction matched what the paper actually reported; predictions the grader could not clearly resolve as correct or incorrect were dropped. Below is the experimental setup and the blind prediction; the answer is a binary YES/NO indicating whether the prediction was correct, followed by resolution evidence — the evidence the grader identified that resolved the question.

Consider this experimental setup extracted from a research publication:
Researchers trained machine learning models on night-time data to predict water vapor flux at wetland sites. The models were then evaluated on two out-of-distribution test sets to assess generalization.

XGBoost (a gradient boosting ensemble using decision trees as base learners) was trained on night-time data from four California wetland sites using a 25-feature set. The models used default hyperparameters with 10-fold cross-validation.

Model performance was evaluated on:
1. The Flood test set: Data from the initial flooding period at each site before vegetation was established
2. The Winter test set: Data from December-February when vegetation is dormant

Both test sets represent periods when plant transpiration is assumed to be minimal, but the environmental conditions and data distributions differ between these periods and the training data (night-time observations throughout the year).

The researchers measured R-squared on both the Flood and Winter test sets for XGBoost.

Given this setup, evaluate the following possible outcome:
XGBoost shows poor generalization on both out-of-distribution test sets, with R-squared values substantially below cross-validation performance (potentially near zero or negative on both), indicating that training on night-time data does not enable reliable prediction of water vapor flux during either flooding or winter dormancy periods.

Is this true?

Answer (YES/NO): NO